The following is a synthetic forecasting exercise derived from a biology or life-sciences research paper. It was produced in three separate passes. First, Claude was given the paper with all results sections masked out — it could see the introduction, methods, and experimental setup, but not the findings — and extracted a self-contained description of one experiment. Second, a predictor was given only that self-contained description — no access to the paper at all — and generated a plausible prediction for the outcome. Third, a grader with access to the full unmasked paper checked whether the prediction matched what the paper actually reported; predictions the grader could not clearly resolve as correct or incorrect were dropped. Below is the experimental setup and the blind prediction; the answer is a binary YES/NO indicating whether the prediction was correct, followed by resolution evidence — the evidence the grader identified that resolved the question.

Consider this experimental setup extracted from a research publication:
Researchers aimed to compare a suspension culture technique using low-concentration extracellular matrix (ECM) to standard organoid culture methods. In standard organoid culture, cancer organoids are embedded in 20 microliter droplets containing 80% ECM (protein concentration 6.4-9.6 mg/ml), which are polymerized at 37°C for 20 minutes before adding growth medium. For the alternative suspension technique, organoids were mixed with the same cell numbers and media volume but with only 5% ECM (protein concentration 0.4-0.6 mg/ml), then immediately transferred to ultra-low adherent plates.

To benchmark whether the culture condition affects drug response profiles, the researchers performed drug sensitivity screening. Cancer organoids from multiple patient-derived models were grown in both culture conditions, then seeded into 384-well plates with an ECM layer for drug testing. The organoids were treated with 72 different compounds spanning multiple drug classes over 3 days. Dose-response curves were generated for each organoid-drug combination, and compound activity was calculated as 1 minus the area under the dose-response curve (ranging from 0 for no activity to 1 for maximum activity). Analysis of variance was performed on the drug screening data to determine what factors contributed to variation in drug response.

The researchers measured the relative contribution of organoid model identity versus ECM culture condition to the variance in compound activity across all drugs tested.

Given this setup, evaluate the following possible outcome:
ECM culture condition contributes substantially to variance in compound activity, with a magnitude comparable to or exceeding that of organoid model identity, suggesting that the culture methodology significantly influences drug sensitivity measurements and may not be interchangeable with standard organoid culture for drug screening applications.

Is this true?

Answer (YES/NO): NO